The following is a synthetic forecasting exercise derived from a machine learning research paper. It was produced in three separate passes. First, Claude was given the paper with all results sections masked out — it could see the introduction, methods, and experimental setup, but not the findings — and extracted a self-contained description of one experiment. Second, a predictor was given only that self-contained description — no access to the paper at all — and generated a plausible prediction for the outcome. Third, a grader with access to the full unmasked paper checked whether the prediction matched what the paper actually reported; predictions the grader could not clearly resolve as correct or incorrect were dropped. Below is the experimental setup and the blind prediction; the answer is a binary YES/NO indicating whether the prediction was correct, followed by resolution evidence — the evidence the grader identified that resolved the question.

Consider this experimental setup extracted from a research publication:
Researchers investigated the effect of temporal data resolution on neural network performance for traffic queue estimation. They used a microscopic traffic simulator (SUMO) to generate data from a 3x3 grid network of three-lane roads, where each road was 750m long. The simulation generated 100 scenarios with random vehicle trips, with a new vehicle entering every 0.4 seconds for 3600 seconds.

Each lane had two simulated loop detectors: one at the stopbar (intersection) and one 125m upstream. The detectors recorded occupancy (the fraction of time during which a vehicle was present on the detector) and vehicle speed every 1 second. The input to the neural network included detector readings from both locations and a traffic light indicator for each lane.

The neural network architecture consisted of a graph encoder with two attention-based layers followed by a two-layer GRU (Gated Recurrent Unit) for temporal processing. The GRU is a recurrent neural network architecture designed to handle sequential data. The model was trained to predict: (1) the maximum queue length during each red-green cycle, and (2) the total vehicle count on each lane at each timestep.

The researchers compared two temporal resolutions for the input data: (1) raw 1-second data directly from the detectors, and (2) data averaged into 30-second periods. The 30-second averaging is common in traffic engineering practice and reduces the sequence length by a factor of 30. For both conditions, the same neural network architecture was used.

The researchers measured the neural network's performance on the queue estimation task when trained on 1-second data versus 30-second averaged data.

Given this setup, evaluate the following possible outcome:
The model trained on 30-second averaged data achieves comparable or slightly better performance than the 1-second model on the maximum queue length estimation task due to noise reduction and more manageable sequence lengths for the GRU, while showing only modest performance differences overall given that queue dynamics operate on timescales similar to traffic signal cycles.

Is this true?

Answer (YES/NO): NO